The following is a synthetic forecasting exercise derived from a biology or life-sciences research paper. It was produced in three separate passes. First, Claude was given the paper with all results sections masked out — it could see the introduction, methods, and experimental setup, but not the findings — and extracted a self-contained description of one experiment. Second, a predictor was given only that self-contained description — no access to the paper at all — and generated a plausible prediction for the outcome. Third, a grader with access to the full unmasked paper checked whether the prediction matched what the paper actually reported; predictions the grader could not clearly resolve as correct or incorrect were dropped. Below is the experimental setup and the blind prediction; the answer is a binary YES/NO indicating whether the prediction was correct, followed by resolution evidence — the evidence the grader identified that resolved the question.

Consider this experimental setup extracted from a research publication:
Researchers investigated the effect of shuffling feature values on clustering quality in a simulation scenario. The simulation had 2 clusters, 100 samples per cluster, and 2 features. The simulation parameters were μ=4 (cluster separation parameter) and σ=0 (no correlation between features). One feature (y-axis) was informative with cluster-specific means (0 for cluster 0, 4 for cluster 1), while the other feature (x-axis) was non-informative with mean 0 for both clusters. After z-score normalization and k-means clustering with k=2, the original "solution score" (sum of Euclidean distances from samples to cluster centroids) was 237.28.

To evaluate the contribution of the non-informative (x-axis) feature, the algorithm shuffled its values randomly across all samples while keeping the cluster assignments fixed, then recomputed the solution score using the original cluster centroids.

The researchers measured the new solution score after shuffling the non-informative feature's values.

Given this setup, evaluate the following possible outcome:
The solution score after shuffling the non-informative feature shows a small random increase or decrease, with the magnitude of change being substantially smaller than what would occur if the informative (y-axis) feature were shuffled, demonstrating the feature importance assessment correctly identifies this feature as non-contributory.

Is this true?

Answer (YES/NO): YES